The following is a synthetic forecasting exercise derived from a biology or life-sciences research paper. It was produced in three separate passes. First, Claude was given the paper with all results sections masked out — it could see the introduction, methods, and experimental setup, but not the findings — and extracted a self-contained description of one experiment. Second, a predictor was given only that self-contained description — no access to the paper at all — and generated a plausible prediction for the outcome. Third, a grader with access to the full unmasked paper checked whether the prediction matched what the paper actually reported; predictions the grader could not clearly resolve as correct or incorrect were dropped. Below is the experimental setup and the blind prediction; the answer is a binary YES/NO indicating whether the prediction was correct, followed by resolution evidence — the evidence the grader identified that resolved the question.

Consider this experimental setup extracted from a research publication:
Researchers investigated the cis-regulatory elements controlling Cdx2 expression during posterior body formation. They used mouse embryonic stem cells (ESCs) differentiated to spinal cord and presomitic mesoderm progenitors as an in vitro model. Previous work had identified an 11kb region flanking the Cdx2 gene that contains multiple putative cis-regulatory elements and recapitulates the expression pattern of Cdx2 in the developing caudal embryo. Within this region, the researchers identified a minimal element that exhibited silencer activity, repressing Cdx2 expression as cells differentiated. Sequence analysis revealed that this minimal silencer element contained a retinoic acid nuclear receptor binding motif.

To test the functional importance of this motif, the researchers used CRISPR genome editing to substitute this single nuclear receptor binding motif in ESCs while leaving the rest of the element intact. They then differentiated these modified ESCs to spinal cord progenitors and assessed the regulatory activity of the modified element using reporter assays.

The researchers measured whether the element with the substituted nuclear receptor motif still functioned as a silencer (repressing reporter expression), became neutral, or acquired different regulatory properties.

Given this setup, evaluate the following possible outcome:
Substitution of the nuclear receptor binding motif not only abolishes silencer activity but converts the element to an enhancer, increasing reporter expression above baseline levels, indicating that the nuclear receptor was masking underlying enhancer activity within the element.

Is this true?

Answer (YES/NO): YES